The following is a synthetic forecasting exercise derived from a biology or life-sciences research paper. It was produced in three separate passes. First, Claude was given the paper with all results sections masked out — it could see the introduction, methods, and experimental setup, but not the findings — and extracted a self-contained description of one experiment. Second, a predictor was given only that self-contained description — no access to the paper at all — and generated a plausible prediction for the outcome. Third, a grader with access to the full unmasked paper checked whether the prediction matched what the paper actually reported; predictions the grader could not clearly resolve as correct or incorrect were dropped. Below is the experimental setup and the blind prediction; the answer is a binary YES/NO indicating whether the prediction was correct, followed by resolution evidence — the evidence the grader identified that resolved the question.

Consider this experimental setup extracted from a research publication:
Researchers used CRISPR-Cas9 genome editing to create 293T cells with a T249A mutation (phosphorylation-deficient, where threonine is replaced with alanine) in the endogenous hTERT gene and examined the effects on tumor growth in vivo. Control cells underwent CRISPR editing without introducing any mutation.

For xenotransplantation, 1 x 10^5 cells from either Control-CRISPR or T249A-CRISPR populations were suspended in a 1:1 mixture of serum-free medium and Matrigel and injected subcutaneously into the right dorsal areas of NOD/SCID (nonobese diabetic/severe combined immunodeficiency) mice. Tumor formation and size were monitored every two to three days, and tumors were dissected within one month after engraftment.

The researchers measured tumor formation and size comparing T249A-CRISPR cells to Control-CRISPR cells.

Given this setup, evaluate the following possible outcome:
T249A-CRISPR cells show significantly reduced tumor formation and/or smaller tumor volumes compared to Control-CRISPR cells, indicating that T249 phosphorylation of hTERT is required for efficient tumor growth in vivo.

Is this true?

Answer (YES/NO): YES